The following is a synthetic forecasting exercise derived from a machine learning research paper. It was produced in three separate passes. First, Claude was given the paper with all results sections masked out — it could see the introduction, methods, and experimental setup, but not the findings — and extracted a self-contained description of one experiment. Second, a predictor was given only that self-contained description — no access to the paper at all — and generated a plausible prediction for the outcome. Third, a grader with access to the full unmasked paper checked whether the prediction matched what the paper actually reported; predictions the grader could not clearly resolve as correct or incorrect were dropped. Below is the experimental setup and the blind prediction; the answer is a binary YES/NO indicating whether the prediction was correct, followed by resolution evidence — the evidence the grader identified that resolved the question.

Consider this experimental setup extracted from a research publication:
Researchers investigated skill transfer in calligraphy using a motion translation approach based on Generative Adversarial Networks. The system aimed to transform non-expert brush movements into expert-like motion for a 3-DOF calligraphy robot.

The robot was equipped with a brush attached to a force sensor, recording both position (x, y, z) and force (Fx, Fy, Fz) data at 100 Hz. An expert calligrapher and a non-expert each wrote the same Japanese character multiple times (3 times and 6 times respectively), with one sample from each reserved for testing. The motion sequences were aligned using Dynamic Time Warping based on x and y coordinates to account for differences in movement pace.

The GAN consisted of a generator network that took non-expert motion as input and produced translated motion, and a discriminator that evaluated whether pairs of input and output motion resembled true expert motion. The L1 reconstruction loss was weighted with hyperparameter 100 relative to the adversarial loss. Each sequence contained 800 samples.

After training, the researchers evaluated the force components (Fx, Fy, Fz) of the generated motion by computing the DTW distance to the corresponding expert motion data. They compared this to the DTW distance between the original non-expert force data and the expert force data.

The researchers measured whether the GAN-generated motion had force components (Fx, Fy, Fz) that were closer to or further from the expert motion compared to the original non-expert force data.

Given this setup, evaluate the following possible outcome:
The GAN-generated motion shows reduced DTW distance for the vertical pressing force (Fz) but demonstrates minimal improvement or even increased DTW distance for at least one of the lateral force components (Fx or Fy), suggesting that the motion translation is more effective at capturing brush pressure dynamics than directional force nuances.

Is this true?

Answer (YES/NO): NO